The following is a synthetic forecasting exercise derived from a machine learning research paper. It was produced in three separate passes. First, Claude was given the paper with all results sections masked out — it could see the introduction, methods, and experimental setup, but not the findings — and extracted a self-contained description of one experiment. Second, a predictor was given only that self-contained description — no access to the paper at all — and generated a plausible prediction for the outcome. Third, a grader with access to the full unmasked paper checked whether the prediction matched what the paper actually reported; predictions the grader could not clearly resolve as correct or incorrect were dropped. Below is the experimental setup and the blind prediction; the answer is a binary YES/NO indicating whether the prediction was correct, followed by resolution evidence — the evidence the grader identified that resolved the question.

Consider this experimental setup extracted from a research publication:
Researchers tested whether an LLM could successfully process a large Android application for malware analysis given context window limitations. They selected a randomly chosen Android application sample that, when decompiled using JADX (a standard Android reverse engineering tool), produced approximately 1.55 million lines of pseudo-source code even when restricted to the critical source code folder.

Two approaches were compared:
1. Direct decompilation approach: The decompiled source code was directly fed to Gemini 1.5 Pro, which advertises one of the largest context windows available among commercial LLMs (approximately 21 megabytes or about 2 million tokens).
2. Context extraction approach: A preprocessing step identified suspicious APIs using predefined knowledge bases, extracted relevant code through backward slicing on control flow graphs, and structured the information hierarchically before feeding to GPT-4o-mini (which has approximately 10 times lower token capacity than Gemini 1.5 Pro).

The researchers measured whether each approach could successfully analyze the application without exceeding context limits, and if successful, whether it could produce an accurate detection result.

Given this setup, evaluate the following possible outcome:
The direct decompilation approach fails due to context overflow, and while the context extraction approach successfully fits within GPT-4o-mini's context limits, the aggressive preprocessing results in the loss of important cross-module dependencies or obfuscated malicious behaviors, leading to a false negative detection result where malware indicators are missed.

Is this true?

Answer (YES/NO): NO